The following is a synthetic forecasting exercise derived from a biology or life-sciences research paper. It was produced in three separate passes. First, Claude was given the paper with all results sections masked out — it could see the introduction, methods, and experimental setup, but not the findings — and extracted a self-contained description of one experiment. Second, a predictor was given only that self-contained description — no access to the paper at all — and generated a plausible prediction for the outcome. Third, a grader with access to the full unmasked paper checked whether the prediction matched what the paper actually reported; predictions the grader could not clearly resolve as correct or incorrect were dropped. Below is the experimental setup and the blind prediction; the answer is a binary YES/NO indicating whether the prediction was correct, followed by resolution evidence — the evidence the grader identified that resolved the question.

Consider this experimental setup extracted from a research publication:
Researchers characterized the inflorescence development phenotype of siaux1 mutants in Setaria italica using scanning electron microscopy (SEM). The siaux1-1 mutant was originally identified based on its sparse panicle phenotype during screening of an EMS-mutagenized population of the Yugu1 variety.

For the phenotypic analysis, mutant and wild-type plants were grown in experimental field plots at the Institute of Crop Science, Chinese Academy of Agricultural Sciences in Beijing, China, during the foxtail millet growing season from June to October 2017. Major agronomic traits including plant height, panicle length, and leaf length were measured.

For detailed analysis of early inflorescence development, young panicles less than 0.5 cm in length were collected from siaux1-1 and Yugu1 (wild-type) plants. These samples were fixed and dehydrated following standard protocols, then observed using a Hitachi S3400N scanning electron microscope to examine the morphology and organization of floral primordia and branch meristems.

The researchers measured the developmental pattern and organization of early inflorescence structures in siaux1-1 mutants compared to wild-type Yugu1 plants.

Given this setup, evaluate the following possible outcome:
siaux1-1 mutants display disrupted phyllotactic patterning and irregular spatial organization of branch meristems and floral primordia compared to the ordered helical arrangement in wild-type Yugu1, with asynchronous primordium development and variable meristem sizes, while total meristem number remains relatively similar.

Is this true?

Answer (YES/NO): NO